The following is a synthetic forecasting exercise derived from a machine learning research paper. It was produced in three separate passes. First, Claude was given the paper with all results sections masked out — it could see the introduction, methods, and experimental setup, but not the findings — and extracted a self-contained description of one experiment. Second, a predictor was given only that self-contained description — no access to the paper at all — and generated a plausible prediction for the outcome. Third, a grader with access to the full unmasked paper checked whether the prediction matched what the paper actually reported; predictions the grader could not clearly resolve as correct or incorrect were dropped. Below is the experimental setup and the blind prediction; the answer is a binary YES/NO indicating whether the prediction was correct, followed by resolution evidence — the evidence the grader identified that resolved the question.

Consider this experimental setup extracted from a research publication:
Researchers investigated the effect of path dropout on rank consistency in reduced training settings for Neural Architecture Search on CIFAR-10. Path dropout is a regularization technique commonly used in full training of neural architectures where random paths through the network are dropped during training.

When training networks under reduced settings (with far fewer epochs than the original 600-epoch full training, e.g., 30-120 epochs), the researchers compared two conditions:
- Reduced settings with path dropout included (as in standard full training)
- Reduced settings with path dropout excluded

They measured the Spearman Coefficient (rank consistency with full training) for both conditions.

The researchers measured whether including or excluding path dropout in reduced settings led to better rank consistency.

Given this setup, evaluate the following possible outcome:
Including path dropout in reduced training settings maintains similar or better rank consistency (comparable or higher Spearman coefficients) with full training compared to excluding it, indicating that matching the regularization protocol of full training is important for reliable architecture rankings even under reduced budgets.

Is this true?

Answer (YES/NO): NO